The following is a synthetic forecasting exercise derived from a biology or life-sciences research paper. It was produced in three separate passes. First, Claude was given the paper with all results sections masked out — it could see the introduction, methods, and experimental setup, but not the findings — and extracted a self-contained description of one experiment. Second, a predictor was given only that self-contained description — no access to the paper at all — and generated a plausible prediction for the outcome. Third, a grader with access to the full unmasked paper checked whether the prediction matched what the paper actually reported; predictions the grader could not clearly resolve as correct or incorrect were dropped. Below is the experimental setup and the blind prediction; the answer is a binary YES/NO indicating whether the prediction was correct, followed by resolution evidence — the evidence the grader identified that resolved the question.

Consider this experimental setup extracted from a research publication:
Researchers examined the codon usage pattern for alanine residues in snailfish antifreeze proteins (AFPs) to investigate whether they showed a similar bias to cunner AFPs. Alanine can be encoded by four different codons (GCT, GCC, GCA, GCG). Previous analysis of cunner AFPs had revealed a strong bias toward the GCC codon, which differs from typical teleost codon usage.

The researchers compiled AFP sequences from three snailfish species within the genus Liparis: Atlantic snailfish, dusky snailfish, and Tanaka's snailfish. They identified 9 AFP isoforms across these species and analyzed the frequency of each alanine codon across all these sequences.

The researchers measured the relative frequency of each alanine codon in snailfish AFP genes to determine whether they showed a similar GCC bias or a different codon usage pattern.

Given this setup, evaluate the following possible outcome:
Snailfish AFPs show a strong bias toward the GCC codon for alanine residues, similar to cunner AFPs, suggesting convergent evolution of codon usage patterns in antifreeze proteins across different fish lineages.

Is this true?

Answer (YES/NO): NO